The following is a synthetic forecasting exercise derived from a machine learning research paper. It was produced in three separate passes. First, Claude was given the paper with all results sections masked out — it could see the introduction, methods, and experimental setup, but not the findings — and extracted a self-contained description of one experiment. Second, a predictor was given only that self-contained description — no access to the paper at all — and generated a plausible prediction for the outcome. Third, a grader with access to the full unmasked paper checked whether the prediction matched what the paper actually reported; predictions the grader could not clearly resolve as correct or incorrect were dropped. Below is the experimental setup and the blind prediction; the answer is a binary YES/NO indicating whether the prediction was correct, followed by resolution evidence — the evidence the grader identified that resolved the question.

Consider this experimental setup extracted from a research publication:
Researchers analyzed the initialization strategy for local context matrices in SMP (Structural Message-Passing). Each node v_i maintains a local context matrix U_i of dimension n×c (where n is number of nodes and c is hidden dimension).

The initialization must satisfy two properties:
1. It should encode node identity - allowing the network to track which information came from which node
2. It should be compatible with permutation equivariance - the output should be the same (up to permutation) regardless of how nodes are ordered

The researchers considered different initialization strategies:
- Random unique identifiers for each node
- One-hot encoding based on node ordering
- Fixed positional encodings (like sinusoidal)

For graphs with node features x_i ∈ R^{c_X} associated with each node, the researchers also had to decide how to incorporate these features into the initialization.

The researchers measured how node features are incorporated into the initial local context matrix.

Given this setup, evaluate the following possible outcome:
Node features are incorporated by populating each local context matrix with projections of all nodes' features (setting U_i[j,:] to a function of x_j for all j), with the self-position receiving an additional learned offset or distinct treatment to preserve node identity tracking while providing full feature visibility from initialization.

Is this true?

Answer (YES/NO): NO